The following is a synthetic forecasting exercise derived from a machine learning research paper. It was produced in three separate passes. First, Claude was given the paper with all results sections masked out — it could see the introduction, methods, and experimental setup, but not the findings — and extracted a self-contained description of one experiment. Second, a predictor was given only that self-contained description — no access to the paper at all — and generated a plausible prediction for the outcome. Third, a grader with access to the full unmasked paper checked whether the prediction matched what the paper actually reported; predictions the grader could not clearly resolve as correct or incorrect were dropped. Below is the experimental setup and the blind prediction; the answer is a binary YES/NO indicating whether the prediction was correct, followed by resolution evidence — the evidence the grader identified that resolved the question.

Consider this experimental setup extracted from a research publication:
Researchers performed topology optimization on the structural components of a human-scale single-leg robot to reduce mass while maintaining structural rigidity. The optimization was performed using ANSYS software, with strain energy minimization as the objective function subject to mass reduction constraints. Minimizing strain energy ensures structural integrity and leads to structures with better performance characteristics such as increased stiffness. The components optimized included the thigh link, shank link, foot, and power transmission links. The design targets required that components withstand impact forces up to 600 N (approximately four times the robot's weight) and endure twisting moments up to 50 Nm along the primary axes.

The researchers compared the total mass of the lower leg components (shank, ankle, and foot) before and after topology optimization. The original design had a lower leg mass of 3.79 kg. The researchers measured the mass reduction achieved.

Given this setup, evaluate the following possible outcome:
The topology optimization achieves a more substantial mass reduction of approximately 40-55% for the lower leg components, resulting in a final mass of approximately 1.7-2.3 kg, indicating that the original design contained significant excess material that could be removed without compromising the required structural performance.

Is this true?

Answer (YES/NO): NO